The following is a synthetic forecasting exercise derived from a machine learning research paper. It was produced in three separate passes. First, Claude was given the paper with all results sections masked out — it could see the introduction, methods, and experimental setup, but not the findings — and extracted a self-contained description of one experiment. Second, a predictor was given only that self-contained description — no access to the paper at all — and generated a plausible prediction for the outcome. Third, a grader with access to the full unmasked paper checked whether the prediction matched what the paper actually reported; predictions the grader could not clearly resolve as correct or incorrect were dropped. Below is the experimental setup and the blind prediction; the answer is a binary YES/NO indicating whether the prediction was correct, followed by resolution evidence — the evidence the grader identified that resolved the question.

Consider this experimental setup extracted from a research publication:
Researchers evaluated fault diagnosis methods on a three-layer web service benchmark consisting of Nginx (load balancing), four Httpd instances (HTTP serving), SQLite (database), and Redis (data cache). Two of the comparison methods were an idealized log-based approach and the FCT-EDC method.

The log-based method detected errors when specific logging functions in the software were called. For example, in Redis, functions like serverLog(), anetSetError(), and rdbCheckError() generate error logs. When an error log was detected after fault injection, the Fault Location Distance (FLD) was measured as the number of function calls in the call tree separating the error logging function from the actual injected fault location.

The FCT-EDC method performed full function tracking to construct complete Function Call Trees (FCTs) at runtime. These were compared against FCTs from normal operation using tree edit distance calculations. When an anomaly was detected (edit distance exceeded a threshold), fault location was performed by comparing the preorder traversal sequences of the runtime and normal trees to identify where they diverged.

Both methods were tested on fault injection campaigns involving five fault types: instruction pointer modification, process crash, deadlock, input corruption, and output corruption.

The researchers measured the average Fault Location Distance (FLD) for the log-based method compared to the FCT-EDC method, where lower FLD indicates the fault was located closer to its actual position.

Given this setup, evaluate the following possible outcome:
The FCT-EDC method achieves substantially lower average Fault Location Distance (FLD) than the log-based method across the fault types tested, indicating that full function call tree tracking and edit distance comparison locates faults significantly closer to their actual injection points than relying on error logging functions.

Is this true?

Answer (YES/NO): YES